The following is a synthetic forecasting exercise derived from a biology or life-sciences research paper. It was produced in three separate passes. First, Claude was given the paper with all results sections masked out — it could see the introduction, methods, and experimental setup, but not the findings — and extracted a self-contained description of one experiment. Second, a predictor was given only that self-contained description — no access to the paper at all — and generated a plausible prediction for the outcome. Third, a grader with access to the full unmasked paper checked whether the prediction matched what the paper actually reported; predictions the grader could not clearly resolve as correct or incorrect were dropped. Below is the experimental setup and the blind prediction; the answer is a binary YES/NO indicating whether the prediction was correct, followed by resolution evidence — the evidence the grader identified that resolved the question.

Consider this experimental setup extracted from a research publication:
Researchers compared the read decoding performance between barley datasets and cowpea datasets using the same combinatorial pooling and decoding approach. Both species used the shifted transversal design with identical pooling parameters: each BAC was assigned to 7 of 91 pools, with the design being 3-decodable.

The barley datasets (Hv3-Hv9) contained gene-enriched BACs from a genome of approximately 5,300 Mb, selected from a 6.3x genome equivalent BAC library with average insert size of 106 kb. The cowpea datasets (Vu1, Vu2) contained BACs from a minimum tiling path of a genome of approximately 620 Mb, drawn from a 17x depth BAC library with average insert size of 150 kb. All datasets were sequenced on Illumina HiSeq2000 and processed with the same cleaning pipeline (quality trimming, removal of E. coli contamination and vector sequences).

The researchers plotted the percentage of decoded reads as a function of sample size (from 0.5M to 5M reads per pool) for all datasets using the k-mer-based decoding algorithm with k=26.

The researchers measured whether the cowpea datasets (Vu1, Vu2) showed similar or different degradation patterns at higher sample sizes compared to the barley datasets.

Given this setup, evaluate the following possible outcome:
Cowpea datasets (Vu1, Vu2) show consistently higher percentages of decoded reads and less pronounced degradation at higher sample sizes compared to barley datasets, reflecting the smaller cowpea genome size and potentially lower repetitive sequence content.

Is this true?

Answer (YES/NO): NO